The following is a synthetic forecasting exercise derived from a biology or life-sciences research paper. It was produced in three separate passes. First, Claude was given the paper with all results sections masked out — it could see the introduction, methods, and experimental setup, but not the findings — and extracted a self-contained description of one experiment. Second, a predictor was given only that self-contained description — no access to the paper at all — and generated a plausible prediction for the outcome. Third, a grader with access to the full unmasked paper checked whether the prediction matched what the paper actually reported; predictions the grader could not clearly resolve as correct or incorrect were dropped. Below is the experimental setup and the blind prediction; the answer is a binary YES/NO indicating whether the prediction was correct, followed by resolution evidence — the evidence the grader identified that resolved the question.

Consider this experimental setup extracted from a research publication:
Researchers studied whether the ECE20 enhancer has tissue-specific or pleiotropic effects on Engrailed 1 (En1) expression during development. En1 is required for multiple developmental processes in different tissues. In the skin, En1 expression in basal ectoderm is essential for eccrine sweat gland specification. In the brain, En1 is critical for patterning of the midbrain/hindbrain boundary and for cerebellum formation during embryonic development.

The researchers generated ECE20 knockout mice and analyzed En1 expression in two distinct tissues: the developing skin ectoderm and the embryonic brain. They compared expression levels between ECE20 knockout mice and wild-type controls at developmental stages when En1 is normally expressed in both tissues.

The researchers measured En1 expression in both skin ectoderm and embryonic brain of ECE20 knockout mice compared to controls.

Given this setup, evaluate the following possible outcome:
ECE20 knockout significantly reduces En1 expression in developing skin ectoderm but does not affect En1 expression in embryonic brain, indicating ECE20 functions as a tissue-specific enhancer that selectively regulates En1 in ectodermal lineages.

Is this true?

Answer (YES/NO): NO